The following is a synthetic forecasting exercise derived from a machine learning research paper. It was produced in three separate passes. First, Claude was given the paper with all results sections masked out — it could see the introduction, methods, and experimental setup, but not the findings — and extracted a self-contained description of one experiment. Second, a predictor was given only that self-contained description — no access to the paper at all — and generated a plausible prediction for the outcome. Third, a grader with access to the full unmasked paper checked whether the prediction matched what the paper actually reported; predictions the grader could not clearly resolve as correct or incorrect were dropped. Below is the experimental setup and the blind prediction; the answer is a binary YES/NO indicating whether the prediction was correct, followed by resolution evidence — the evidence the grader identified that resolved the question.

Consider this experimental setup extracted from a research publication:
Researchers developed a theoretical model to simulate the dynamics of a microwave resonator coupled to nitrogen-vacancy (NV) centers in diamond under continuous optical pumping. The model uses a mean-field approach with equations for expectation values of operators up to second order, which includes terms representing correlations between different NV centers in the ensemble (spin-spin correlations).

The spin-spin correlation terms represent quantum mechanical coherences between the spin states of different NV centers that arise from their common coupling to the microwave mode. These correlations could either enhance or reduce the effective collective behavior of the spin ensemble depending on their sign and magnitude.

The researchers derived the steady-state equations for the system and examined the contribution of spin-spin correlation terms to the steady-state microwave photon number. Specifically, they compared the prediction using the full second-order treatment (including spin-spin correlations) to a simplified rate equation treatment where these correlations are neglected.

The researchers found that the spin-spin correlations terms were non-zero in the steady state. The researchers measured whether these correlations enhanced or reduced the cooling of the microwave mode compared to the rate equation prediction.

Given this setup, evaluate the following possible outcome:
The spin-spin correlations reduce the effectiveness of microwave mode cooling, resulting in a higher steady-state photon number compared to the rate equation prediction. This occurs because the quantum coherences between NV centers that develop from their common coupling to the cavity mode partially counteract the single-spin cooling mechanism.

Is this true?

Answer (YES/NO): YES